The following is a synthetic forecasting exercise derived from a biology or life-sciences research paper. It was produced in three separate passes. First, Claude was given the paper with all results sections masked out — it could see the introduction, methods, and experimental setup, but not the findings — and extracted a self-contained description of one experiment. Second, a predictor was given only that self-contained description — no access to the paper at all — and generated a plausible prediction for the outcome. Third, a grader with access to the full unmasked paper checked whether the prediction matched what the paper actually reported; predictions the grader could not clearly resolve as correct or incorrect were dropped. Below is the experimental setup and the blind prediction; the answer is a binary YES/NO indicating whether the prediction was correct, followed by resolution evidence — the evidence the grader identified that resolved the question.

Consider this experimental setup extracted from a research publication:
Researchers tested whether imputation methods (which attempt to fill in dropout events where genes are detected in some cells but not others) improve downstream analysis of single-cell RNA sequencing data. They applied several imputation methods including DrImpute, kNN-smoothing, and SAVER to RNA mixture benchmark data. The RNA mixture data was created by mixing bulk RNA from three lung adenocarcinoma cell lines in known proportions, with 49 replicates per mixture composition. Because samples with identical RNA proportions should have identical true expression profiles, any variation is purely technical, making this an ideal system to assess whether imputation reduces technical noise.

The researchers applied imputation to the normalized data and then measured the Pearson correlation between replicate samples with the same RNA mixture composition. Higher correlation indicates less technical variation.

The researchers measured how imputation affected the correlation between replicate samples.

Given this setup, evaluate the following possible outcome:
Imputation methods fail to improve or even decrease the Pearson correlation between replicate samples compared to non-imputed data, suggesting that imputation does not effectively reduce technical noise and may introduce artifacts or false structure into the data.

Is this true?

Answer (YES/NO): NO